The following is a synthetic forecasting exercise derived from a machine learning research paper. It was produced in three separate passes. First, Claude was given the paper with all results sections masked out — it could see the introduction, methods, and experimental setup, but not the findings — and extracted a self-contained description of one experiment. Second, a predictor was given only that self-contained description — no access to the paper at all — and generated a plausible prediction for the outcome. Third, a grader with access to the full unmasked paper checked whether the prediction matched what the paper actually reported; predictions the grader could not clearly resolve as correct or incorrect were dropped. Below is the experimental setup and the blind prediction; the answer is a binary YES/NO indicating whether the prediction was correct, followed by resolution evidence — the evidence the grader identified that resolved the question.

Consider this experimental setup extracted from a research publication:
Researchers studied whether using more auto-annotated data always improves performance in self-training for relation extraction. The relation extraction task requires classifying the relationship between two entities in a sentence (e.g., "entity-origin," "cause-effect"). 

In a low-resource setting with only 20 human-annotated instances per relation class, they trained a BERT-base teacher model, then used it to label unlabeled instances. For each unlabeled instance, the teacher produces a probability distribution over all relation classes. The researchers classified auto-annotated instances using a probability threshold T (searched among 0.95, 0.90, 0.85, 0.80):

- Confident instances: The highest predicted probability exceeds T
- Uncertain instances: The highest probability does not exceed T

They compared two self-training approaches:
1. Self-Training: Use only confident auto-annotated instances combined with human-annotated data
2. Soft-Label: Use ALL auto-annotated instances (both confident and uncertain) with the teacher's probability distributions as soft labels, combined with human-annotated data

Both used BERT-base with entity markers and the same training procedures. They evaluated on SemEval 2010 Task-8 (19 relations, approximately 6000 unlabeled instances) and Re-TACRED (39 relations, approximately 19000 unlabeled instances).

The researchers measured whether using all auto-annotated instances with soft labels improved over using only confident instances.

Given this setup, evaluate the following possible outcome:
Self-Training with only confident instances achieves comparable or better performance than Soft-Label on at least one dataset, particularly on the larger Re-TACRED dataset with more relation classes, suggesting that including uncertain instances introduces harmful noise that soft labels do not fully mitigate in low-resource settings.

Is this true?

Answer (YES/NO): YES